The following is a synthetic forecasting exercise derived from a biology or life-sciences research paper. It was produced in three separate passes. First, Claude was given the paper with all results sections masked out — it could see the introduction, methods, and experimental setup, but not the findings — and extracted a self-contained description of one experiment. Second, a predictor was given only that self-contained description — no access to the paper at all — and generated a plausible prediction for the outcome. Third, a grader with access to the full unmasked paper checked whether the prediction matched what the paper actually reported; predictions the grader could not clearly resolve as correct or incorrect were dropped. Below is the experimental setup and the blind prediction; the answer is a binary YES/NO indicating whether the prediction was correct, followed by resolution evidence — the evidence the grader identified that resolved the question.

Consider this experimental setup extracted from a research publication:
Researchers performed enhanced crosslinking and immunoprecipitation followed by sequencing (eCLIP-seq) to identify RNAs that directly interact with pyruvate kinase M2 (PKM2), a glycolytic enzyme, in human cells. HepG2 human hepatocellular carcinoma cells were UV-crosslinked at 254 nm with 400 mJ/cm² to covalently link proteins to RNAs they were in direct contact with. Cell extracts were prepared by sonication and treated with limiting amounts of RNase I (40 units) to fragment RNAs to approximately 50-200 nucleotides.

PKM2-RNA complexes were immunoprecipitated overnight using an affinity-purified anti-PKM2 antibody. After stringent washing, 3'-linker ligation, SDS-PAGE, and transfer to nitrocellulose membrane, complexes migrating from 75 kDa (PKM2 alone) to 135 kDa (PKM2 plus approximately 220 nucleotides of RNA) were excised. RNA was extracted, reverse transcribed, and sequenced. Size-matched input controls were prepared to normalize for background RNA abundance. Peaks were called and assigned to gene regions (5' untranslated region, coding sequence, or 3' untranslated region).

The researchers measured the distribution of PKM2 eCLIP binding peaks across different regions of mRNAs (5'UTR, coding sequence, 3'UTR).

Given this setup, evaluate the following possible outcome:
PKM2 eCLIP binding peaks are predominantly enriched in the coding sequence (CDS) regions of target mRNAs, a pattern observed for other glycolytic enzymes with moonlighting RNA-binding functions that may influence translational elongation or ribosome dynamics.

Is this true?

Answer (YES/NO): YES